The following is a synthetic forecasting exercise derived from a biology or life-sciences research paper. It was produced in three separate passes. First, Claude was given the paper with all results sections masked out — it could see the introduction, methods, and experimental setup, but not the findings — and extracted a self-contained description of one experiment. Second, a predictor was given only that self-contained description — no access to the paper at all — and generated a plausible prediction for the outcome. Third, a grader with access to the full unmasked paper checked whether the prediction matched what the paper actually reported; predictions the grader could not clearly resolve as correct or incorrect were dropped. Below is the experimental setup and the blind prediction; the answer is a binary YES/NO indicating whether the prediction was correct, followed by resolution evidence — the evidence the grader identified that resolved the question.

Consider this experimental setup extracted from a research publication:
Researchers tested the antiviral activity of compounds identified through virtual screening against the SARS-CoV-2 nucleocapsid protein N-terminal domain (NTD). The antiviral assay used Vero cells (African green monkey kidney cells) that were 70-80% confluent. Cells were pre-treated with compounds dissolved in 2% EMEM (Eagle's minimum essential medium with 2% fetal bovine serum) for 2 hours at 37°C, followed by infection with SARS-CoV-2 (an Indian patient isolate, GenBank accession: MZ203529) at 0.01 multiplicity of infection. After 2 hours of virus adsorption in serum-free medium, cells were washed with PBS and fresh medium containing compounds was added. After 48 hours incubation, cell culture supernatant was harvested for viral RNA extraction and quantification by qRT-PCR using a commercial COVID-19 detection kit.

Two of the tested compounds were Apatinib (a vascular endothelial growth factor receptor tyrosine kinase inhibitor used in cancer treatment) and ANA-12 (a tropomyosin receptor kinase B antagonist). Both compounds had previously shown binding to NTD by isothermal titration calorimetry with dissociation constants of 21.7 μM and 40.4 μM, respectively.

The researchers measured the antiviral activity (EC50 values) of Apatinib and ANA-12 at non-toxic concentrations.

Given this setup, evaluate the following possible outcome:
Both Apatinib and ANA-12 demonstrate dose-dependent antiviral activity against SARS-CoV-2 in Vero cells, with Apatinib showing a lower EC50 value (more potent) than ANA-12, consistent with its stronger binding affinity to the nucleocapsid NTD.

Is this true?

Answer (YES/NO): NO